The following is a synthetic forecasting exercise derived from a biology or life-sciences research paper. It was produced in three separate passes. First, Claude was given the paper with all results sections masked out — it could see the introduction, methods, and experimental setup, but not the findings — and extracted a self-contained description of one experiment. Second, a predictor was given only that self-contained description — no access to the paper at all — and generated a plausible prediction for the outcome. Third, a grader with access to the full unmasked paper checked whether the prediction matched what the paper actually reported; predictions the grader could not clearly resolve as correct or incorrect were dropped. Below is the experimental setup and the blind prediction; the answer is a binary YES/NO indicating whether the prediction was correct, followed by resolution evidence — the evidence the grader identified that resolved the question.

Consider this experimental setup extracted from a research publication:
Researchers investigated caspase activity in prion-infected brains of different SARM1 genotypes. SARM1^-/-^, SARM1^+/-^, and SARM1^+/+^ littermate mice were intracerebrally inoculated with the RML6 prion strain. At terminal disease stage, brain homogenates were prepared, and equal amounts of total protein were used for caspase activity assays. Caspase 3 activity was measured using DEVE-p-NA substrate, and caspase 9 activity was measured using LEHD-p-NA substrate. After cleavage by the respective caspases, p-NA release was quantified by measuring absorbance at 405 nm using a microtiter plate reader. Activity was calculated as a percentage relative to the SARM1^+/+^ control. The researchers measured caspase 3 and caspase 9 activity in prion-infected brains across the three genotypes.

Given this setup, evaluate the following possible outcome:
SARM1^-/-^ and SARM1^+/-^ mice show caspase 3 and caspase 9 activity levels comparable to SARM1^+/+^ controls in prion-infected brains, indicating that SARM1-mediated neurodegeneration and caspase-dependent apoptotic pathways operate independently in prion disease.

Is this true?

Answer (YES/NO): NO